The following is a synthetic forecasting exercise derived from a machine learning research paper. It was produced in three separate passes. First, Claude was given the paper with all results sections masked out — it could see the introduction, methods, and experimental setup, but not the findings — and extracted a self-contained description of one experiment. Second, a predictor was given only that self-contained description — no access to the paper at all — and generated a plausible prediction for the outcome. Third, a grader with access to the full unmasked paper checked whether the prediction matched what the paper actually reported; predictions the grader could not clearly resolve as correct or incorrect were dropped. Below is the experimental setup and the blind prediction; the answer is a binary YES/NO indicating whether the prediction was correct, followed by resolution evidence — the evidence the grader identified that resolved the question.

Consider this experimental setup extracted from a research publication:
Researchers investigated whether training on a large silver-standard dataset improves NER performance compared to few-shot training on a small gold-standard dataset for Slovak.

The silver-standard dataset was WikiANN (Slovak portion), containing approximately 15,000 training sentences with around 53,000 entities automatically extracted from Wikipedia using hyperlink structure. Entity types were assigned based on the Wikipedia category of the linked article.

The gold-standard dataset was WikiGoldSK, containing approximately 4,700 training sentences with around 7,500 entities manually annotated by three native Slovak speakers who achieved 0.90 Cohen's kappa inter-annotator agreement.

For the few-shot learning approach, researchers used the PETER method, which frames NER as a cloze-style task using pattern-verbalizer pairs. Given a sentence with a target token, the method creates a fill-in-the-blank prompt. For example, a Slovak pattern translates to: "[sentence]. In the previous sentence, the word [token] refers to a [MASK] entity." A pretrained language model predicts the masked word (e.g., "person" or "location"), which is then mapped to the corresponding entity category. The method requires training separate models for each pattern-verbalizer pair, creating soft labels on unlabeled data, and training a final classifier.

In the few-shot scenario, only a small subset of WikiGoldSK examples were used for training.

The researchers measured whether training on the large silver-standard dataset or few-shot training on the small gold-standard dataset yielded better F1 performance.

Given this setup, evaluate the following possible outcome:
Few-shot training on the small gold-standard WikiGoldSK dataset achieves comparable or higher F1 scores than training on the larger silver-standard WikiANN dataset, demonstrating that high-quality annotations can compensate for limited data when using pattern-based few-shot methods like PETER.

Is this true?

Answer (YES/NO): NO